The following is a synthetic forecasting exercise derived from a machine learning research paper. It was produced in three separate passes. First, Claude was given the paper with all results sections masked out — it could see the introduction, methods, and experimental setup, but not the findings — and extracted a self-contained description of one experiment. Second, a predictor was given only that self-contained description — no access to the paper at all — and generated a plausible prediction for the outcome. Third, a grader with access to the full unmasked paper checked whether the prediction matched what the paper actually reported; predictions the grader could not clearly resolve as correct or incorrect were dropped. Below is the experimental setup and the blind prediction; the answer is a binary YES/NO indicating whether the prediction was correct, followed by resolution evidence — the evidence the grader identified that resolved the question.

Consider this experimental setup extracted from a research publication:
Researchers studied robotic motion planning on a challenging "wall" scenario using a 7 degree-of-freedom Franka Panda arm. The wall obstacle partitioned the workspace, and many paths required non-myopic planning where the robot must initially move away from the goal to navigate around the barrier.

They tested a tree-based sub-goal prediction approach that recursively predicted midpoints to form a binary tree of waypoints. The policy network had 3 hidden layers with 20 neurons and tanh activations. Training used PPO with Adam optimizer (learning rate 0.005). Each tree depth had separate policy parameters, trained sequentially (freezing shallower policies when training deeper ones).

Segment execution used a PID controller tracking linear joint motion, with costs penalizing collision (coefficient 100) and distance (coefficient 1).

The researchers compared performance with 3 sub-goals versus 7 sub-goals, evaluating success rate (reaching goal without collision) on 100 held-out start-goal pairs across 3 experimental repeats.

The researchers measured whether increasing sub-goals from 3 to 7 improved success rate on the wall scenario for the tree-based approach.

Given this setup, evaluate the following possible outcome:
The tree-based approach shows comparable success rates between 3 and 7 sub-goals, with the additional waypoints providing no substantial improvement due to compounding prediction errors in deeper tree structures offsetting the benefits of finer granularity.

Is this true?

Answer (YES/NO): YES